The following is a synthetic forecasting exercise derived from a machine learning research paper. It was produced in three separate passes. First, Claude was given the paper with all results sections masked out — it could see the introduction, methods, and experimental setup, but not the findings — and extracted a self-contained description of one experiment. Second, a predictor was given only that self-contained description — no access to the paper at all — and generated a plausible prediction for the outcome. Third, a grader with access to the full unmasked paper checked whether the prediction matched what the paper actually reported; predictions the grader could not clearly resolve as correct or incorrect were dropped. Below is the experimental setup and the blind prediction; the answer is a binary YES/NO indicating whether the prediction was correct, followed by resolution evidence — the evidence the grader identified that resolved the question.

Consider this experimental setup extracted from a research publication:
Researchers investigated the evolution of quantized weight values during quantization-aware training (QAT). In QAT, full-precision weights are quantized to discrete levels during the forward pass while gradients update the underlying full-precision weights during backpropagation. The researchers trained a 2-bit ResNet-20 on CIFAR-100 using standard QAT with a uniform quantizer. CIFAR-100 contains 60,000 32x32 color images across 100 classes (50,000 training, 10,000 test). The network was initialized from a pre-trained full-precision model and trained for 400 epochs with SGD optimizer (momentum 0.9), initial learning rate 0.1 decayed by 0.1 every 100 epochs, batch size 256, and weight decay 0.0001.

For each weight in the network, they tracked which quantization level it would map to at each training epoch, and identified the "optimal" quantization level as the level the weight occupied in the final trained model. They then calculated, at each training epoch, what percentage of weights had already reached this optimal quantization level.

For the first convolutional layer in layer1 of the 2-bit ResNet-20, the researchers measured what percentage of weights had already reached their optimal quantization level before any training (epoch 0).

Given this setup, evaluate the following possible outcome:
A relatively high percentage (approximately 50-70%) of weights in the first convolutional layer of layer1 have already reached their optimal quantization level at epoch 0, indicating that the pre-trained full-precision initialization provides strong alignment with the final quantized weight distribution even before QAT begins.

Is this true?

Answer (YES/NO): YES